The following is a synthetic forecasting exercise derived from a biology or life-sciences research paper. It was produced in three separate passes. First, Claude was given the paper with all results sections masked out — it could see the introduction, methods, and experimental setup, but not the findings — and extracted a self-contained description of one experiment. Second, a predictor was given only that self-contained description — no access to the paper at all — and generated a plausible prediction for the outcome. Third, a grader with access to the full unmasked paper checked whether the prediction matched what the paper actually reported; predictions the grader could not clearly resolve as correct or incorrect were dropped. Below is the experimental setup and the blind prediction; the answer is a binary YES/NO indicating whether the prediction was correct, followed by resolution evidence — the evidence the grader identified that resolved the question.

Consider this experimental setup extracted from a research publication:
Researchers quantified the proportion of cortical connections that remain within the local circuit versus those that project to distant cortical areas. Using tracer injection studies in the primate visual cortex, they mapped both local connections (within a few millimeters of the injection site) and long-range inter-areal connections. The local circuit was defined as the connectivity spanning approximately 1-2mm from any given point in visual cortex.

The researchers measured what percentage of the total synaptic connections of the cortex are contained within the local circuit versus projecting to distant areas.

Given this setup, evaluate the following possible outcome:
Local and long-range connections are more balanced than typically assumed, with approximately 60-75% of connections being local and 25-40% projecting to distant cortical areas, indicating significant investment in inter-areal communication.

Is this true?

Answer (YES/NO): NO